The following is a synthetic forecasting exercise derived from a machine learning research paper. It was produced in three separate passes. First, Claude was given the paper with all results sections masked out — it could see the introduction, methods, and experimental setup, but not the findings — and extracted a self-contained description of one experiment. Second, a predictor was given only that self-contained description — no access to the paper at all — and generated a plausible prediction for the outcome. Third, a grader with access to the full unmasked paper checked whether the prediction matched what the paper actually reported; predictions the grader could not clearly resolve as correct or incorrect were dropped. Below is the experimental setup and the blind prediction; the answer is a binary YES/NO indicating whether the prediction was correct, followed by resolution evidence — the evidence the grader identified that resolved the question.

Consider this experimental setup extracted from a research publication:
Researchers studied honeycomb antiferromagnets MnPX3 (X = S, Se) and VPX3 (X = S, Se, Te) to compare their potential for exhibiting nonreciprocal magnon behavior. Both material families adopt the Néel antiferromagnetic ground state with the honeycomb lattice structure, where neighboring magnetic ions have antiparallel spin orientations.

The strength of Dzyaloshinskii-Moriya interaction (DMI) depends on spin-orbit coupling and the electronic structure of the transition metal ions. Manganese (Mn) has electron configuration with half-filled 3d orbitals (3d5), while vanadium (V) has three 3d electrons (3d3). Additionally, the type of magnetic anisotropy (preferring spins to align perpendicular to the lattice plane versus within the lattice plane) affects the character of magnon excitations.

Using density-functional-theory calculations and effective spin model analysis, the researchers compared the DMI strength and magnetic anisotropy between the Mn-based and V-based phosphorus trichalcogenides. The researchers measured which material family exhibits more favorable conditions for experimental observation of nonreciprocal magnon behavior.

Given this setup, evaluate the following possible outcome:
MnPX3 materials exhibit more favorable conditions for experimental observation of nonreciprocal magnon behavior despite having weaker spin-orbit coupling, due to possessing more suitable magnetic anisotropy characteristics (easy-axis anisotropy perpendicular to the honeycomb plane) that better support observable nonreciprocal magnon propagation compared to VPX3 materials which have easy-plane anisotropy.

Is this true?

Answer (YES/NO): NO